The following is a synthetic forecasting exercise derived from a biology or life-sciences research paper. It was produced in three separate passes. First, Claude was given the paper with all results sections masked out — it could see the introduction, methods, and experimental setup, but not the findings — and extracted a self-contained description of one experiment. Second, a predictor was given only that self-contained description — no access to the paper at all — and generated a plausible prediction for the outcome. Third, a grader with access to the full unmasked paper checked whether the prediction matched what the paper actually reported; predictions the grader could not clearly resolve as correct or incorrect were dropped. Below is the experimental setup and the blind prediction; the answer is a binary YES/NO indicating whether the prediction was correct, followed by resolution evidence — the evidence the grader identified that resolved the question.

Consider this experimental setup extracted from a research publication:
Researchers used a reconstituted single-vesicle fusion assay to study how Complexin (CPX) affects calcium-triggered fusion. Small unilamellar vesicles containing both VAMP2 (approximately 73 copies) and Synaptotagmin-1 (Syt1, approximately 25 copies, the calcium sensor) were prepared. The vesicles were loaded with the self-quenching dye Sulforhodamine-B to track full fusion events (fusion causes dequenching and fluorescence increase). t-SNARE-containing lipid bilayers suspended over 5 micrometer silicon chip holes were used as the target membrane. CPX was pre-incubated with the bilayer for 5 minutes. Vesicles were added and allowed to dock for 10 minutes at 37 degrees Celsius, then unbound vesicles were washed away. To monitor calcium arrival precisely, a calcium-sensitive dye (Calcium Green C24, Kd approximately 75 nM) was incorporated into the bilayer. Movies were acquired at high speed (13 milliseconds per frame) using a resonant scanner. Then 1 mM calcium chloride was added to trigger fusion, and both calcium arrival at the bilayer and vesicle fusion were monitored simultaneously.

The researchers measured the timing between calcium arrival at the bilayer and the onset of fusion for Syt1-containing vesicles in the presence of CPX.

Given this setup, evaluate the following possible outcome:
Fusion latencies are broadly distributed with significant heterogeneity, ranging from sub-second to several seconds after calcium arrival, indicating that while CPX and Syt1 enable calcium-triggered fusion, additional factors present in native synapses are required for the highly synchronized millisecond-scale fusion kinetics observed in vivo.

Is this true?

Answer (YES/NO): NO